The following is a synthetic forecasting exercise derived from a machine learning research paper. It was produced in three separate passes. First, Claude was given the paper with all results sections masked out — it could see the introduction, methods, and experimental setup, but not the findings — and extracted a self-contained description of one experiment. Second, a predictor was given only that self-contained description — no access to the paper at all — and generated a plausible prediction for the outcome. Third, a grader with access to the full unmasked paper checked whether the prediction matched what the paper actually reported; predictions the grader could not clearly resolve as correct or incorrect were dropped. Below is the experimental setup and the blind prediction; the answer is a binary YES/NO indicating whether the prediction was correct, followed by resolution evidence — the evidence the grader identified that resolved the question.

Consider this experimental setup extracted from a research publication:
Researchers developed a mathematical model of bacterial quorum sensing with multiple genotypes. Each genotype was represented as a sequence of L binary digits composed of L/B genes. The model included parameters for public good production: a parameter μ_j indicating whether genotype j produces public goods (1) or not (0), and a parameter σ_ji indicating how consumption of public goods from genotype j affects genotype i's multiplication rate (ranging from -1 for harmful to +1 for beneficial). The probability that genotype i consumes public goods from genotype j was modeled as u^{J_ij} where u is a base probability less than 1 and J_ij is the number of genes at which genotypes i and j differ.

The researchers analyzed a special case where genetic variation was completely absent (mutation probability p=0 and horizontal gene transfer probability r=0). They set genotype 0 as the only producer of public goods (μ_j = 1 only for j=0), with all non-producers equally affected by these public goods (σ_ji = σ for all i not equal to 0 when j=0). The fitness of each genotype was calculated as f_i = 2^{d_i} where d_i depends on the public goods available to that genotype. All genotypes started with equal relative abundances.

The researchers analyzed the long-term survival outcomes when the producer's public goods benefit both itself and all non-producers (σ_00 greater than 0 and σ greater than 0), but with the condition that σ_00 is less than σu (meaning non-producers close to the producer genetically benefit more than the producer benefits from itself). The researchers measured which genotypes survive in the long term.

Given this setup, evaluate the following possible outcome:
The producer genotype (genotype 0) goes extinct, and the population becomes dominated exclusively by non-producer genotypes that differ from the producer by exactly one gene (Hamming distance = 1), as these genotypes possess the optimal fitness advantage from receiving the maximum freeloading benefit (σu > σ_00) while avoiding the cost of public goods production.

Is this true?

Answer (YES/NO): NO